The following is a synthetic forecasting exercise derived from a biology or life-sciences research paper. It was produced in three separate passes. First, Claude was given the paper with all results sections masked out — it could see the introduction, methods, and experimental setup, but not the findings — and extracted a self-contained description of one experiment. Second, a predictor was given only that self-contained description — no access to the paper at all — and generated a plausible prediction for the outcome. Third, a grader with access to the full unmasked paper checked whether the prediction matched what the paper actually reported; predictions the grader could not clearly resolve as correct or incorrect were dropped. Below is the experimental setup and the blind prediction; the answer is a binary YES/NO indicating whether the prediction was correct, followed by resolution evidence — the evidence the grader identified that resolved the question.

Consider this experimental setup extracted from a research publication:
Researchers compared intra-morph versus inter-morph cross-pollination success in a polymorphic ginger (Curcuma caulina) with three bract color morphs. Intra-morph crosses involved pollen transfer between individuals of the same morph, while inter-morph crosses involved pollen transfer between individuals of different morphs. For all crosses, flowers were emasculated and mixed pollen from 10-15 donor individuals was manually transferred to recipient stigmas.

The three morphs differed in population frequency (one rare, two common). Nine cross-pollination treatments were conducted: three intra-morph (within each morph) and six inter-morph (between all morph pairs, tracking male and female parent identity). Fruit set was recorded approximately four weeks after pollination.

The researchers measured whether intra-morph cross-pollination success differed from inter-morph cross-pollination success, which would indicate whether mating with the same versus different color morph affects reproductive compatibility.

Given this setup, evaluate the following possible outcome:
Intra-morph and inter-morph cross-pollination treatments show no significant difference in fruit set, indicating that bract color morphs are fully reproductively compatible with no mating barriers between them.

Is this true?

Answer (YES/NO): NO